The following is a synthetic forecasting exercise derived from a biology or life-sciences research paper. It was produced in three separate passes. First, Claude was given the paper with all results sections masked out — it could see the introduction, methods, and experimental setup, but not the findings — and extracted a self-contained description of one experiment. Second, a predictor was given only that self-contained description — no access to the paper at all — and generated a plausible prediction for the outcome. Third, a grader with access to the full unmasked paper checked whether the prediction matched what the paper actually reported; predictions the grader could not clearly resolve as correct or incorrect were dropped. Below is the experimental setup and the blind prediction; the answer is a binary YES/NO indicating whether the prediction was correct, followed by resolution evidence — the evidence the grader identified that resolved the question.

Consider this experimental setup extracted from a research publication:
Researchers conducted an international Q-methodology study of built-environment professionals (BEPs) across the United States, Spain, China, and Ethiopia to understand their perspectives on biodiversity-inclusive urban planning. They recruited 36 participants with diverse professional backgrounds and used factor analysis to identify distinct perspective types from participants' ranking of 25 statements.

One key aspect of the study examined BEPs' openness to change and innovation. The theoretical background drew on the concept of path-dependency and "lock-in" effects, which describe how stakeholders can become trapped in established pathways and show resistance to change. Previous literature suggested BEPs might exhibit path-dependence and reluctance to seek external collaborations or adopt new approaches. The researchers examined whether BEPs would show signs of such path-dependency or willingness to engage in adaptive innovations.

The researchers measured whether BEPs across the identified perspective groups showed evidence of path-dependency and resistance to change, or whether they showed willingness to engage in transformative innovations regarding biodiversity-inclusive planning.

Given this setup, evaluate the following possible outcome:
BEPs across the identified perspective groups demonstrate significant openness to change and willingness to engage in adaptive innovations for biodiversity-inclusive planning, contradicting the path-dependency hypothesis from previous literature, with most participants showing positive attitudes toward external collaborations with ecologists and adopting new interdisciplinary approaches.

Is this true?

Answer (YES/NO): YES